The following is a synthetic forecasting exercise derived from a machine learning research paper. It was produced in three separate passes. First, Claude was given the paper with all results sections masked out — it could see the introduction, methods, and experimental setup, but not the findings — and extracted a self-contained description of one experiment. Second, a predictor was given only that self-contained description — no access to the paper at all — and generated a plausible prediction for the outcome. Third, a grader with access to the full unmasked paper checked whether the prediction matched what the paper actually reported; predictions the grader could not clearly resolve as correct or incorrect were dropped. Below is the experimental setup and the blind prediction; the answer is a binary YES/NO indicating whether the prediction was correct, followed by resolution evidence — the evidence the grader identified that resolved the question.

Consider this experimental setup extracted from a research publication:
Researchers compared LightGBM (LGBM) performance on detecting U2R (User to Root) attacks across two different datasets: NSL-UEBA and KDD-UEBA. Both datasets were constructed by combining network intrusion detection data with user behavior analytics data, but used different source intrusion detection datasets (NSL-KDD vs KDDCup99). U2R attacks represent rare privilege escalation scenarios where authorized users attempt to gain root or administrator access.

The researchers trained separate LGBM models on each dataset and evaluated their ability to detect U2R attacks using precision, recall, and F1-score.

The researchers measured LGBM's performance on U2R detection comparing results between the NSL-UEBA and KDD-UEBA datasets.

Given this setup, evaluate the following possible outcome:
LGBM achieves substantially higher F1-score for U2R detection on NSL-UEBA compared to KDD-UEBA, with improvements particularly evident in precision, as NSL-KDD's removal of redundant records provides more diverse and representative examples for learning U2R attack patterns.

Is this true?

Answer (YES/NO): NO